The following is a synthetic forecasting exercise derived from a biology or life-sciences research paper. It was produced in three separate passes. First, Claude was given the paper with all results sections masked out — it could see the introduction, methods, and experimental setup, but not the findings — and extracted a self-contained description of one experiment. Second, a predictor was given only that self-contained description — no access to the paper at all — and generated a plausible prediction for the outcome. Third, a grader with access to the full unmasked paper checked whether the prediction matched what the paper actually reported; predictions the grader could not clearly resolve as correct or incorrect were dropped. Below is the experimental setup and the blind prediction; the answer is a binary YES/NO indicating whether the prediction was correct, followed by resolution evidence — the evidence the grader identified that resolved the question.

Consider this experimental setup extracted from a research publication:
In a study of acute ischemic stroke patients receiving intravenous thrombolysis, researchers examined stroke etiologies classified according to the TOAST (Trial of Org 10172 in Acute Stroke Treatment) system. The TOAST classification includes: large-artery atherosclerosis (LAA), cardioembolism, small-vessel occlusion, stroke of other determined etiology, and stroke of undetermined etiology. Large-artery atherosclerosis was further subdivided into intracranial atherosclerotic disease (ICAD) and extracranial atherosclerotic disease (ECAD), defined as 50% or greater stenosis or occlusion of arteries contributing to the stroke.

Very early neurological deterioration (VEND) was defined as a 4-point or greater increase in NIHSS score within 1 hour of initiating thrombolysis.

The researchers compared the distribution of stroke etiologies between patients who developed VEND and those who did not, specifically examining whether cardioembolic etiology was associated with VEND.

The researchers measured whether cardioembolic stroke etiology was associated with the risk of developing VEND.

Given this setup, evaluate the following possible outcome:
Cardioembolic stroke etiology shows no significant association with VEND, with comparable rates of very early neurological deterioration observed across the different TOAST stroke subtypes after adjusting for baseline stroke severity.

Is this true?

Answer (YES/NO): NO